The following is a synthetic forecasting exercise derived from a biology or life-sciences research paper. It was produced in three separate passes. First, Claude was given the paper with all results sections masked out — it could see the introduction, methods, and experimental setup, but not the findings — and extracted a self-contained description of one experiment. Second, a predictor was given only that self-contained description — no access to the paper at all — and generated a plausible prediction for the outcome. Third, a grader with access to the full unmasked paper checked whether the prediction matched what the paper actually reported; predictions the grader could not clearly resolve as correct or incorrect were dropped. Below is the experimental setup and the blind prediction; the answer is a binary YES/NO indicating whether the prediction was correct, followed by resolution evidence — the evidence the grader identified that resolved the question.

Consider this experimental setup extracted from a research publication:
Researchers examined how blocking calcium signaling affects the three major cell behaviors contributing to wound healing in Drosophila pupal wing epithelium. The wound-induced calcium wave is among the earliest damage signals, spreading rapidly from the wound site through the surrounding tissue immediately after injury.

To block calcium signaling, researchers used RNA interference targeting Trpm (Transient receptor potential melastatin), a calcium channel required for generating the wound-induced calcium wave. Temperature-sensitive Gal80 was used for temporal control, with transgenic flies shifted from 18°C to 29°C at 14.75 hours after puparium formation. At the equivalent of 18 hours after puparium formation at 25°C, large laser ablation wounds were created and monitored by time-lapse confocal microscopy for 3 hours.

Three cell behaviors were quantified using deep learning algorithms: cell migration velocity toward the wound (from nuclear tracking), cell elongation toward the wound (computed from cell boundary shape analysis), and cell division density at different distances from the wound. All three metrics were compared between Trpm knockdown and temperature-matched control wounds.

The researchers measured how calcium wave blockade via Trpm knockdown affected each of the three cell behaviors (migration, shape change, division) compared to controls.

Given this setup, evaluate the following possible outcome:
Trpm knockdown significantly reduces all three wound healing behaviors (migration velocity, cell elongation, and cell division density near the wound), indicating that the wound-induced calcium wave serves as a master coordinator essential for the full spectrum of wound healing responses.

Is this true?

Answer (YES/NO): NO